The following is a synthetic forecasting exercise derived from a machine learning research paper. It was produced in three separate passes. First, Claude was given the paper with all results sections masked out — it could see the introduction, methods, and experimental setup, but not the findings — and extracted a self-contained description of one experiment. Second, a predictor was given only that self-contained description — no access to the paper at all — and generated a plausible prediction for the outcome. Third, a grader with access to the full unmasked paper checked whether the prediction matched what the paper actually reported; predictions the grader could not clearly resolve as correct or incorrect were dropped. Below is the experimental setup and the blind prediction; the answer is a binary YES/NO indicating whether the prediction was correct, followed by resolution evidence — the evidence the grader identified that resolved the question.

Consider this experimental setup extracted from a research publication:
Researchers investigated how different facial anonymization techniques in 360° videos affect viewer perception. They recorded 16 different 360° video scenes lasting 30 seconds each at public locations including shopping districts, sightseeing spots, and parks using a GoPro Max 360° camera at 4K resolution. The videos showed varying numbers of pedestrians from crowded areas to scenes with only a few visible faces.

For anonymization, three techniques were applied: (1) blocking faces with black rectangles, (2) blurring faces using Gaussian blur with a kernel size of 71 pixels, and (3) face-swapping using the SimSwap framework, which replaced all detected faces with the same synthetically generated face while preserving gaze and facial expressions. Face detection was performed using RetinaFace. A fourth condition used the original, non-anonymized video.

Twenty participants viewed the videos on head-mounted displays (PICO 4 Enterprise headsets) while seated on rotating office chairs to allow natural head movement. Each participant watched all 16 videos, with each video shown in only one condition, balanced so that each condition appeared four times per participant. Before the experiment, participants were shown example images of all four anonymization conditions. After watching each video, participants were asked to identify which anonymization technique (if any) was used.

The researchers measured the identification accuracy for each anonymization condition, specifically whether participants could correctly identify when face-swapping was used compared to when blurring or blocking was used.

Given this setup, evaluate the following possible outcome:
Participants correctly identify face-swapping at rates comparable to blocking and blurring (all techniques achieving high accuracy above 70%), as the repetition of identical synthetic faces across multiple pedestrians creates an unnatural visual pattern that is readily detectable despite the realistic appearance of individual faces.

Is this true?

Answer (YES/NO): NO